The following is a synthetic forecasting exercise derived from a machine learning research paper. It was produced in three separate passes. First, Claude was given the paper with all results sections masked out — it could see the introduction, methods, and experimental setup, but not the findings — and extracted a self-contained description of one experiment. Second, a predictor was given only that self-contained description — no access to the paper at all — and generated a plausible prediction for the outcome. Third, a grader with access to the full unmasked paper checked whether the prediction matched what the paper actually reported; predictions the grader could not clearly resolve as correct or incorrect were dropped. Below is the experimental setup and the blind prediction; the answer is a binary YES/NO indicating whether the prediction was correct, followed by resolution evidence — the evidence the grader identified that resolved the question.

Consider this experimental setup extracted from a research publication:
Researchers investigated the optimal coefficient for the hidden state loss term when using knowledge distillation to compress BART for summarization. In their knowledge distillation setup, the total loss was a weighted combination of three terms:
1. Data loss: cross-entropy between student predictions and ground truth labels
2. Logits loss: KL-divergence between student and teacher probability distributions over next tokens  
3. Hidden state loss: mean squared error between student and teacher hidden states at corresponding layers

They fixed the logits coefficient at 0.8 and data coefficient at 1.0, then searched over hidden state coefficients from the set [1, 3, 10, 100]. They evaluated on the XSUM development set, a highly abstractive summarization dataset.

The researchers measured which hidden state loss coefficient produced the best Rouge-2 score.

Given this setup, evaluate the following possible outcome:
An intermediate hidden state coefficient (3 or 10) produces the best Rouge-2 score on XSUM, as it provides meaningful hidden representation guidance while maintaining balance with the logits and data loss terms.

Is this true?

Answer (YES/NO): YES